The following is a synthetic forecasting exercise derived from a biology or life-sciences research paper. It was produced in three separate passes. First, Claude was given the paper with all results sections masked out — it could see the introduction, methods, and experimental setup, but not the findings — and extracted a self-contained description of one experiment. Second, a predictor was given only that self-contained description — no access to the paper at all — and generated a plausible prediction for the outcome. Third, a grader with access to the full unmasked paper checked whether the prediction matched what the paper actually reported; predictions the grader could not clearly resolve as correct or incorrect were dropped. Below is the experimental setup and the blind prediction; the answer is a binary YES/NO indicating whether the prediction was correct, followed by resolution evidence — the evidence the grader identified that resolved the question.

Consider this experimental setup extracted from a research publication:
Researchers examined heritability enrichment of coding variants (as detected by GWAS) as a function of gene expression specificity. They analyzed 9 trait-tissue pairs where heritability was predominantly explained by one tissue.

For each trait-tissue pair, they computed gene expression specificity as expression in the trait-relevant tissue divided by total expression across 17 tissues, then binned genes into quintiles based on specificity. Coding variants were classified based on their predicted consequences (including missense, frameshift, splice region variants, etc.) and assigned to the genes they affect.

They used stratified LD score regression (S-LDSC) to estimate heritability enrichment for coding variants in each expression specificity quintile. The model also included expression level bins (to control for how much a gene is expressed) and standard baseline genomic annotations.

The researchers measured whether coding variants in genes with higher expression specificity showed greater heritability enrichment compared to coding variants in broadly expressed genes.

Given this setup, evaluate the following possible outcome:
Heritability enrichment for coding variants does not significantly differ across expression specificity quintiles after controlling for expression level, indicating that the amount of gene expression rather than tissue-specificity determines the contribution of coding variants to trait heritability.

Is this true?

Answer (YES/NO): NO